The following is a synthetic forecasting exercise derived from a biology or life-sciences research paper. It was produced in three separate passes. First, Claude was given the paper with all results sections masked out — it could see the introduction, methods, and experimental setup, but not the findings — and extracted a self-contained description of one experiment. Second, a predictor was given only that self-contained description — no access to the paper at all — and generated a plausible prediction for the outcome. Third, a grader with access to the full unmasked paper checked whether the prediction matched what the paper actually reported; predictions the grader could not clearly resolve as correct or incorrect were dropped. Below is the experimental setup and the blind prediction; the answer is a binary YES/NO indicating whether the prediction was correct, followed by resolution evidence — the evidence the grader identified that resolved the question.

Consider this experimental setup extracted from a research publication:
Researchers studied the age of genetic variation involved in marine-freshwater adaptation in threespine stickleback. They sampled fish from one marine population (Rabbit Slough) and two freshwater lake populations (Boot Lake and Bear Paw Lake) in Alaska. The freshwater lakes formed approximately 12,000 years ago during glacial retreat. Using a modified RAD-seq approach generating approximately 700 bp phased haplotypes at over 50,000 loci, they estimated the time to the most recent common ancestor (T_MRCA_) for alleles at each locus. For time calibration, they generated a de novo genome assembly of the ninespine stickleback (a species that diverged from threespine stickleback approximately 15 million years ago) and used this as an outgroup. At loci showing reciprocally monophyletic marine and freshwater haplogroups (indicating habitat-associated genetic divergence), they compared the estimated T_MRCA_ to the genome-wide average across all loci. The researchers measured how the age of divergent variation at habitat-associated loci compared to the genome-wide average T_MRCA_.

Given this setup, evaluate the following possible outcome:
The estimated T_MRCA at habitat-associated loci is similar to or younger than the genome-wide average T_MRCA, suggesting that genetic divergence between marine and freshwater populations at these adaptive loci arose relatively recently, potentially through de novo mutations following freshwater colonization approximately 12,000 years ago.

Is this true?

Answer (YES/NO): NO